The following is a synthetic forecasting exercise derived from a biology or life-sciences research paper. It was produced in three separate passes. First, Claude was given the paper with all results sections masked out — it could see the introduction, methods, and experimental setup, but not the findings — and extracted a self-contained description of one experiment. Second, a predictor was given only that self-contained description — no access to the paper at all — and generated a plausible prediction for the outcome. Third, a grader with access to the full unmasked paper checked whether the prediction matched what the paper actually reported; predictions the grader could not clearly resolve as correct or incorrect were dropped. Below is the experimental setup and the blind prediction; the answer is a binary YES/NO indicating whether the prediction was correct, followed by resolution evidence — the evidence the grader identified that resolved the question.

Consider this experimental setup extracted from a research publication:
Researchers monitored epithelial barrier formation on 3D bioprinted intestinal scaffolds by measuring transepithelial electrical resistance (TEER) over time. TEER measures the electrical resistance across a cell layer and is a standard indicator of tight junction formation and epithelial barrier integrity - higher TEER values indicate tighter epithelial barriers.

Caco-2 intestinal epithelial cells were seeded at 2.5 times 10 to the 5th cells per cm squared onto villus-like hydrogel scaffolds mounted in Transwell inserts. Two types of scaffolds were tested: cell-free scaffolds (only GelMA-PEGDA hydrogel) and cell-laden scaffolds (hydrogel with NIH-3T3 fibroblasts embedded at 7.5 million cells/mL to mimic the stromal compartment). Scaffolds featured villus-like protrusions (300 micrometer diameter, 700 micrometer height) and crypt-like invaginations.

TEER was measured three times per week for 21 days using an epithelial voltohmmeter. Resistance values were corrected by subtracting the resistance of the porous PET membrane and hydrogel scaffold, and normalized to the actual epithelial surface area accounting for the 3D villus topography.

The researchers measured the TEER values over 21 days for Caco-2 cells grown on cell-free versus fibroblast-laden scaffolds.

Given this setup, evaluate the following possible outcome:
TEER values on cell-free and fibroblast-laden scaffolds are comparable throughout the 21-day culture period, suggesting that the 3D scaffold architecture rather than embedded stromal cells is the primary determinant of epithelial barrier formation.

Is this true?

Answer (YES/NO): NO